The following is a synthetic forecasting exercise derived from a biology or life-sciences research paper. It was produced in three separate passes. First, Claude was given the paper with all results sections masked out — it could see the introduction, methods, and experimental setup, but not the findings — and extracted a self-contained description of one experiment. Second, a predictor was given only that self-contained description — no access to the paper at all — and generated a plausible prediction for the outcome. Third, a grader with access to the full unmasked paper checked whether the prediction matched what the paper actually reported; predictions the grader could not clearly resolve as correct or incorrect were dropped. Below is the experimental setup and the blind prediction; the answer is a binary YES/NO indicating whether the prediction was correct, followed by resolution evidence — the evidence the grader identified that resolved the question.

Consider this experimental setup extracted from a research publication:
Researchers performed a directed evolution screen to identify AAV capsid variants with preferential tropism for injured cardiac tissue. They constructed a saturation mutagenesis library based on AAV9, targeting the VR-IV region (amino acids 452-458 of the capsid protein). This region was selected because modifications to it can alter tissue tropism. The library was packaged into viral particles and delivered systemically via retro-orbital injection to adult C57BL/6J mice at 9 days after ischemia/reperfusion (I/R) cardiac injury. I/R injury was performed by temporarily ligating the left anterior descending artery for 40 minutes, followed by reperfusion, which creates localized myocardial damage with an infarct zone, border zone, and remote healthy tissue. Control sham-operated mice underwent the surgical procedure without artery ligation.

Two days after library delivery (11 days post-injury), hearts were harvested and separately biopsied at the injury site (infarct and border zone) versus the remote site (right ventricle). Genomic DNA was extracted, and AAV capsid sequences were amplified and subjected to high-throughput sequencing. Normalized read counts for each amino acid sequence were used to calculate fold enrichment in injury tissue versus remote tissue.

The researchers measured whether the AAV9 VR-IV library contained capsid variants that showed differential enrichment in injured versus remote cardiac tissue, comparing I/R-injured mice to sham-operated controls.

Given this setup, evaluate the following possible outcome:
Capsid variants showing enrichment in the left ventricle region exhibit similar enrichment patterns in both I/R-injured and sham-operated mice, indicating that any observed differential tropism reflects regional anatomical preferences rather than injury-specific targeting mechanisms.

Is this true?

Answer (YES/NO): NO